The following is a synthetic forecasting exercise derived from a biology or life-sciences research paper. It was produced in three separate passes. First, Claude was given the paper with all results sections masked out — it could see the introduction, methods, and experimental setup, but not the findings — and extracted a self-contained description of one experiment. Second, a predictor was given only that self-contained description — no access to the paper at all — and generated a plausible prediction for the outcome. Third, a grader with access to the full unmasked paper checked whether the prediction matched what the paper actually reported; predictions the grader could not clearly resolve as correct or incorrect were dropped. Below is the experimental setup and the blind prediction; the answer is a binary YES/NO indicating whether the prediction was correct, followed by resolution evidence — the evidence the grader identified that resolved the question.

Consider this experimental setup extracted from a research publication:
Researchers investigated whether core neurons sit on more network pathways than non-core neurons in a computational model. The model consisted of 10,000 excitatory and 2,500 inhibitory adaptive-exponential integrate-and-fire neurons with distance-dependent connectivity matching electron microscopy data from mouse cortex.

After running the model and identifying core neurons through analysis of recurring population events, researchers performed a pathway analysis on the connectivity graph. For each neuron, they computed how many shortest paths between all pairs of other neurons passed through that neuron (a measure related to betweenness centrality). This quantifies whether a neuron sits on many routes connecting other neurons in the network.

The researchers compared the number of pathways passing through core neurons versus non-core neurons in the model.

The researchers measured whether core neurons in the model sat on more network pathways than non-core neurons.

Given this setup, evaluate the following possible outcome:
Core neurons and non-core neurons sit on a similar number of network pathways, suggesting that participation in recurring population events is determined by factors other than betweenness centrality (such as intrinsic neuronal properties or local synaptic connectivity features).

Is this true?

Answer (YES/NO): YES